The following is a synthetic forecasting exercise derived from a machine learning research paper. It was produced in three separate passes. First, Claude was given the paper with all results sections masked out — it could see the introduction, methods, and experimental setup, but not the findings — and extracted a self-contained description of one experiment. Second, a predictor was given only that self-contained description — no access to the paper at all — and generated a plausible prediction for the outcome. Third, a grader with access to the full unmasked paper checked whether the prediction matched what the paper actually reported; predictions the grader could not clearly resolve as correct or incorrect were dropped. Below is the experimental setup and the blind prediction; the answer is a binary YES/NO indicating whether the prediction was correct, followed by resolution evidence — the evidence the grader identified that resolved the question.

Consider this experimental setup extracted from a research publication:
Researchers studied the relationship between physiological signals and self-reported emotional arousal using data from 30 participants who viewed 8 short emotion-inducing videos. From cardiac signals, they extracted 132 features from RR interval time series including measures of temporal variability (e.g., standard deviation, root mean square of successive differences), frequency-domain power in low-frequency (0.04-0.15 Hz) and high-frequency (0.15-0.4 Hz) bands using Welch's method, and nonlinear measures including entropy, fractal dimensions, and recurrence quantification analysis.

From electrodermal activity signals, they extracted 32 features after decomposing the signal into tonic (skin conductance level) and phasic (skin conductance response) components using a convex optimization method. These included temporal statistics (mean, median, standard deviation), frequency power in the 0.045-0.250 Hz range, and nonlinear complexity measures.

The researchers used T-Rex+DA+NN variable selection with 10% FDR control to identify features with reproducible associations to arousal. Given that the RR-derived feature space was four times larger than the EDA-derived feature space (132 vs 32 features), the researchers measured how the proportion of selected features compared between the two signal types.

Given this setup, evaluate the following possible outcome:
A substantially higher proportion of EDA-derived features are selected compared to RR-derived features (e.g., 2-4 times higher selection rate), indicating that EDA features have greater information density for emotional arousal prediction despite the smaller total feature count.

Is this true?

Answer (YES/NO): YES